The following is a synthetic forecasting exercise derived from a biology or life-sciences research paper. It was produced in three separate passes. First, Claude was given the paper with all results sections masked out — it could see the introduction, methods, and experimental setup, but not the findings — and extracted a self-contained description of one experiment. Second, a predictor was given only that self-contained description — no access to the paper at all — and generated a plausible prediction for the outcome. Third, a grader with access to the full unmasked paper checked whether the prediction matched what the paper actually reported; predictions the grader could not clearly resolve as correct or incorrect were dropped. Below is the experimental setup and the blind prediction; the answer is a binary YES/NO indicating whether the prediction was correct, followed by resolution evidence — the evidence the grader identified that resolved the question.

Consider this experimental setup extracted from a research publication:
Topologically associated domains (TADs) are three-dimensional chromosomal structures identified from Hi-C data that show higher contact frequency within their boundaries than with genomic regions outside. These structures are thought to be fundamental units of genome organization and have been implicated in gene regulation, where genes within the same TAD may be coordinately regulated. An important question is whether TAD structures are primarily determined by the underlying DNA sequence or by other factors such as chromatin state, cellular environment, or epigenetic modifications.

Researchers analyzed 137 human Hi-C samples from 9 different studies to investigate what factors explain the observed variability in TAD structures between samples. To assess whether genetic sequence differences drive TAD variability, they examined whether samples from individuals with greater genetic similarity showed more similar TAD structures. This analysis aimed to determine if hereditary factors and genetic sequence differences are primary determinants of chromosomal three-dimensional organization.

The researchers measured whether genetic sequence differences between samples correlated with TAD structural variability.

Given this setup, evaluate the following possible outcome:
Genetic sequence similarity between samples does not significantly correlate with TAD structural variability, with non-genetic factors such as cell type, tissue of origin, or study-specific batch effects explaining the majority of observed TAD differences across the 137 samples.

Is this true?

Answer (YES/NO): YES